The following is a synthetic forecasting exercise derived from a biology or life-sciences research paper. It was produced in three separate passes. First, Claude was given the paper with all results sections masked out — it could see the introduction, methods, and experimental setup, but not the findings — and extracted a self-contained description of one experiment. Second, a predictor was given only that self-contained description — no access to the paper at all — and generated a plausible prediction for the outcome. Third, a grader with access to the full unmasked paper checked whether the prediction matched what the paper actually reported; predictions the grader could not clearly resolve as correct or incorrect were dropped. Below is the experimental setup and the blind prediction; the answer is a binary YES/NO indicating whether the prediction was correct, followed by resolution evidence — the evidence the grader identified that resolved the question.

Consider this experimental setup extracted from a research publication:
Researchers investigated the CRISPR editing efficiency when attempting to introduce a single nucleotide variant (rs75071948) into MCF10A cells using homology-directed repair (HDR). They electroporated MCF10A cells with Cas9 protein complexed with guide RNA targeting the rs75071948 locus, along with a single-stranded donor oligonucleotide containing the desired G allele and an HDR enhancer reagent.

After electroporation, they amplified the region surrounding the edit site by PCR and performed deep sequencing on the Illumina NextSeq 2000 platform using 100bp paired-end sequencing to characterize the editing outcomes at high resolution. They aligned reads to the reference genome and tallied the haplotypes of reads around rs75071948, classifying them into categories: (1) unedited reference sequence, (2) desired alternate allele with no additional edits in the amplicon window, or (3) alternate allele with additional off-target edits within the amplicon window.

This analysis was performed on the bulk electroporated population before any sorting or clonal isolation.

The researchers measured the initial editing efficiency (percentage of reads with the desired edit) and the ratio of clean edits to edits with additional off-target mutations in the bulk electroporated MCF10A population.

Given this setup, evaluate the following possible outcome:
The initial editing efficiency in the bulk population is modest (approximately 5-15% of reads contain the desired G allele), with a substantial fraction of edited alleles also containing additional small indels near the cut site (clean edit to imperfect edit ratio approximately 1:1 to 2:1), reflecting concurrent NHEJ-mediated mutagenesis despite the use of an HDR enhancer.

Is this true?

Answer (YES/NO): NO